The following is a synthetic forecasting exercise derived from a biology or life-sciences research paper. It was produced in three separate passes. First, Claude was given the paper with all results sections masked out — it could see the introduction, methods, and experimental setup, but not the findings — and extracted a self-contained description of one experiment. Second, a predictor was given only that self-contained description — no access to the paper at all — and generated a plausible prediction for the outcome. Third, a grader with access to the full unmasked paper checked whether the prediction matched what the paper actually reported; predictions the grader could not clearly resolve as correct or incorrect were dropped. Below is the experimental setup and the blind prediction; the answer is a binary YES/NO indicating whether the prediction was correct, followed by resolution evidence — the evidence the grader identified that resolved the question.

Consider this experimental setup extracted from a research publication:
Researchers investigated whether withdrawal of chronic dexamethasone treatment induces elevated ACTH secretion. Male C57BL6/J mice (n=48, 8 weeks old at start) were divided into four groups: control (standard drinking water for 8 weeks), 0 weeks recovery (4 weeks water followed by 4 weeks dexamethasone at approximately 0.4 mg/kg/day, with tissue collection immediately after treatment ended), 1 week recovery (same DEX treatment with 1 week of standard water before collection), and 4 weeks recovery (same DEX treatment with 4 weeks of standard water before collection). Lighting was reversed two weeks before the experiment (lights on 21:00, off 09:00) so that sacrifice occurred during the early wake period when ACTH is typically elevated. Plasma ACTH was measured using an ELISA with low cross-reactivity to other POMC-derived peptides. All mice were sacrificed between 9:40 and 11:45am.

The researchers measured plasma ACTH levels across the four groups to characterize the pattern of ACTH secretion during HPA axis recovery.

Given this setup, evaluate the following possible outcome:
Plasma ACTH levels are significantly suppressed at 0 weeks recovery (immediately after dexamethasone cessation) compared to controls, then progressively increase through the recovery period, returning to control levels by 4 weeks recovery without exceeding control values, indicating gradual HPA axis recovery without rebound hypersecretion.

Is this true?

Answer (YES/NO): NO